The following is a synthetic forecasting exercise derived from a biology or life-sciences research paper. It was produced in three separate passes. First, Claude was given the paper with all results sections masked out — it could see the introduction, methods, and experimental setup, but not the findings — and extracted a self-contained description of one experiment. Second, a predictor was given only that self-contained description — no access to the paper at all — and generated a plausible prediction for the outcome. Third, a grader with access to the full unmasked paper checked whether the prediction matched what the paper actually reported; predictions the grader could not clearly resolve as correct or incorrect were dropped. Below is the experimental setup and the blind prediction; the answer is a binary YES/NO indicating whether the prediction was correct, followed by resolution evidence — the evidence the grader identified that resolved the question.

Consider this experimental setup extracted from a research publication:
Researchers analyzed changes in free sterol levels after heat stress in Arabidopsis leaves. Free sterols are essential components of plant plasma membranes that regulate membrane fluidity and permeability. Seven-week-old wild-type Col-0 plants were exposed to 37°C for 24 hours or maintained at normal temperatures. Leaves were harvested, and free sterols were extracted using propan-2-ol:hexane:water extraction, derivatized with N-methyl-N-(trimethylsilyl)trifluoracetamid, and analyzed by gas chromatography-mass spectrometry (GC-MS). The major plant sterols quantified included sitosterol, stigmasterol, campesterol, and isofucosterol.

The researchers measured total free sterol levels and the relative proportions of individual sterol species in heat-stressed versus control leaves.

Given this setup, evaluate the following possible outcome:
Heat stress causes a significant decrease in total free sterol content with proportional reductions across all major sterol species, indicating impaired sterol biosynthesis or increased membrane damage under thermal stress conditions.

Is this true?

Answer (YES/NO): NO